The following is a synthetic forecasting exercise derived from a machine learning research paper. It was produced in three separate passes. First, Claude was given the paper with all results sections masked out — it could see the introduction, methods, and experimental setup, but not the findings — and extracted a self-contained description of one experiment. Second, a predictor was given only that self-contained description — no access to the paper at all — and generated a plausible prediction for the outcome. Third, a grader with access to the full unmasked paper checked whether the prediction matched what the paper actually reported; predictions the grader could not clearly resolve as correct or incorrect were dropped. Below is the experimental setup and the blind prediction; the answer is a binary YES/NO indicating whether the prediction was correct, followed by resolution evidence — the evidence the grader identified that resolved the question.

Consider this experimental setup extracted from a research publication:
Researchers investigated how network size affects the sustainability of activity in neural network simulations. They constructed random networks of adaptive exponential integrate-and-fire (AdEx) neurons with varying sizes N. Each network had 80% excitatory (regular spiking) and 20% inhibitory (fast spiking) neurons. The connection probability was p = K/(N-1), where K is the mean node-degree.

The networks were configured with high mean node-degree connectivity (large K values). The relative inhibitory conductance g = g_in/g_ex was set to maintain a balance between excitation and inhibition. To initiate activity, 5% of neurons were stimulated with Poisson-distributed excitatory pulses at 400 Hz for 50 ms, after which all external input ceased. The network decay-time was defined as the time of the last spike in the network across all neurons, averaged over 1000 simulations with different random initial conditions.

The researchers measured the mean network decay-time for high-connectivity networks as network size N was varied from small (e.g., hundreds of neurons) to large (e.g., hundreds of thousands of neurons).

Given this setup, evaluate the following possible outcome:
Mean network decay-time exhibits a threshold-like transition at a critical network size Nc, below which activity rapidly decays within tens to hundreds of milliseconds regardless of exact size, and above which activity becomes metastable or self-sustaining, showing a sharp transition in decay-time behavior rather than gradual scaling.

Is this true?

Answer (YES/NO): NO